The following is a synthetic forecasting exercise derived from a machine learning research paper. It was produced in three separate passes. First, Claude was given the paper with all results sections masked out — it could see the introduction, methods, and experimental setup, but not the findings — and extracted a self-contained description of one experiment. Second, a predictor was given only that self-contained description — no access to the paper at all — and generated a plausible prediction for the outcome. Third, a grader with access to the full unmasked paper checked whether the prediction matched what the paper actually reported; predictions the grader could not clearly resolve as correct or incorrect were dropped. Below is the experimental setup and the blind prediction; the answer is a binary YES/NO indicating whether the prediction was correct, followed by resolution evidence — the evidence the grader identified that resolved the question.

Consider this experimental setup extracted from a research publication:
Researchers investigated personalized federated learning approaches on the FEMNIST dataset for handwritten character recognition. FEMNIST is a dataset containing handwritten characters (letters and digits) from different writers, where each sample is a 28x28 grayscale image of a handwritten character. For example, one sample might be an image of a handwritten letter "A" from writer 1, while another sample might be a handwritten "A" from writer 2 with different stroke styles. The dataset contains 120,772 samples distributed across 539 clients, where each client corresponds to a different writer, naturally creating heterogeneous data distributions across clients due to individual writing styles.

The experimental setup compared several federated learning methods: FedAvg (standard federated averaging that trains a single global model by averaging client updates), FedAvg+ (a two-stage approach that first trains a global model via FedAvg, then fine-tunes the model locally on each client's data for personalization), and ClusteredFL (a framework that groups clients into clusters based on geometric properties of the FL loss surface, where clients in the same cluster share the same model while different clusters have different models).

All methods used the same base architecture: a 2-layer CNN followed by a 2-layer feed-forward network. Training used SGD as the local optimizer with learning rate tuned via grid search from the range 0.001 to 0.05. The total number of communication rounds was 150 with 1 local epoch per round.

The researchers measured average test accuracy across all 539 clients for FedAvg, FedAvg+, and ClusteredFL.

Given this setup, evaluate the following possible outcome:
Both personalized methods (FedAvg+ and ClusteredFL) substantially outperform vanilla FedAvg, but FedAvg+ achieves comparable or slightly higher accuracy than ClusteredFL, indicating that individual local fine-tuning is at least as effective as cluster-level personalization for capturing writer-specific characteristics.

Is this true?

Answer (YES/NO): NO